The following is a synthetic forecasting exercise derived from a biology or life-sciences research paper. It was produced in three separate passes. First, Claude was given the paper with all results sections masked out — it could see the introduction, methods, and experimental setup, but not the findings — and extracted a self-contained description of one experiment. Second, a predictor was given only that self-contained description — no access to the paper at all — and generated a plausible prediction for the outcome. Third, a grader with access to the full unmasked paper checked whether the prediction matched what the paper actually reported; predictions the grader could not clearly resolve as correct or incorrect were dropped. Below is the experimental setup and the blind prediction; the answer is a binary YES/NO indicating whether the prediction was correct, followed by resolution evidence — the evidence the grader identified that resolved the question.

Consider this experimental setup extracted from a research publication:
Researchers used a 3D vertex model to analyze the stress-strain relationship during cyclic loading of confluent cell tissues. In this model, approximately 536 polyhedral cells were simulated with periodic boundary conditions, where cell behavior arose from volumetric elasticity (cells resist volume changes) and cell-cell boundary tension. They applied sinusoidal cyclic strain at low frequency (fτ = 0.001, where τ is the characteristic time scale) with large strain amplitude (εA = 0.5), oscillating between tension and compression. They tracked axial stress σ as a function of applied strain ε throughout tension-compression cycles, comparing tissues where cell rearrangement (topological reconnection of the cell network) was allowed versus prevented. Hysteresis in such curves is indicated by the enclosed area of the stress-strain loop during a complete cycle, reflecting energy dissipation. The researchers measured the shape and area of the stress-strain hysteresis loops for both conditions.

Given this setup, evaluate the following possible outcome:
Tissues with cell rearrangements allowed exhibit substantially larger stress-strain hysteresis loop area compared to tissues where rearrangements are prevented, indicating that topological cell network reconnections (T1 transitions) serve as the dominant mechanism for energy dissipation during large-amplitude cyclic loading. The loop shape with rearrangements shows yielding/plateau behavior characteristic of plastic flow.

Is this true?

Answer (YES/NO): YES